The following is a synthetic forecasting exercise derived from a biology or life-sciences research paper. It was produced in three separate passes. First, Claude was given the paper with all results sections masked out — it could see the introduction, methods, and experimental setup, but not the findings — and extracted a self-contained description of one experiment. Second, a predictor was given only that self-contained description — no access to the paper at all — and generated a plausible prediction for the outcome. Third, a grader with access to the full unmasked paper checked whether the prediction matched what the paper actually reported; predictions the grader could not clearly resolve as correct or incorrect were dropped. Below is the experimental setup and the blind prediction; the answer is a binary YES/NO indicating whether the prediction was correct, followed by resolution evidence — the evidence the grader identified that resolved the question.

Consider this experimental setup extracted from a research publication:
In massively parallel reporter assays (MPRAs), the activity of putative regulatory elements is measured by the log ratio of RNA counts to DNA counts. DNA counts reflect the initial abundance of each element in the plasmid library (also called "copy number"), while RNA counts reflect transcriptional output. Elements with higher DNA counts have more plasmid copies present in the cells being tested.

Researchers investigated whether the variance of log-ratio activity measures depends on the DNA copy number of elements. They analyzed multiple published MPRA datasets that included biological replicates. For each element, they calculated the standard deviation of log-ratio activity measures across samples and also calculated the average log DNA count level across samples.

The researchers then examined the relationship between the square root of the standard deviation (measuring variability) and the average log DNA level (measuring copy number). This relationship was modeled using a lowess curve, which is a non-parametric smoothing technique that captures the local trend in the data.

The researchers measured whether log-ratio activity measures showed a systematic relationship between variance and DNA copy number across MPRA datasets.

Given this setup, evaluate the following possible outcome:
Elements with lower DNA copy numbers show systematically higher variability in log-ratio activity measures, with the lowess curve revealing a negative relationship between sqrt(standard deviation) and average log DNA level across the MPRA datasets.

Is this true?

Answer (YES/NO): YES